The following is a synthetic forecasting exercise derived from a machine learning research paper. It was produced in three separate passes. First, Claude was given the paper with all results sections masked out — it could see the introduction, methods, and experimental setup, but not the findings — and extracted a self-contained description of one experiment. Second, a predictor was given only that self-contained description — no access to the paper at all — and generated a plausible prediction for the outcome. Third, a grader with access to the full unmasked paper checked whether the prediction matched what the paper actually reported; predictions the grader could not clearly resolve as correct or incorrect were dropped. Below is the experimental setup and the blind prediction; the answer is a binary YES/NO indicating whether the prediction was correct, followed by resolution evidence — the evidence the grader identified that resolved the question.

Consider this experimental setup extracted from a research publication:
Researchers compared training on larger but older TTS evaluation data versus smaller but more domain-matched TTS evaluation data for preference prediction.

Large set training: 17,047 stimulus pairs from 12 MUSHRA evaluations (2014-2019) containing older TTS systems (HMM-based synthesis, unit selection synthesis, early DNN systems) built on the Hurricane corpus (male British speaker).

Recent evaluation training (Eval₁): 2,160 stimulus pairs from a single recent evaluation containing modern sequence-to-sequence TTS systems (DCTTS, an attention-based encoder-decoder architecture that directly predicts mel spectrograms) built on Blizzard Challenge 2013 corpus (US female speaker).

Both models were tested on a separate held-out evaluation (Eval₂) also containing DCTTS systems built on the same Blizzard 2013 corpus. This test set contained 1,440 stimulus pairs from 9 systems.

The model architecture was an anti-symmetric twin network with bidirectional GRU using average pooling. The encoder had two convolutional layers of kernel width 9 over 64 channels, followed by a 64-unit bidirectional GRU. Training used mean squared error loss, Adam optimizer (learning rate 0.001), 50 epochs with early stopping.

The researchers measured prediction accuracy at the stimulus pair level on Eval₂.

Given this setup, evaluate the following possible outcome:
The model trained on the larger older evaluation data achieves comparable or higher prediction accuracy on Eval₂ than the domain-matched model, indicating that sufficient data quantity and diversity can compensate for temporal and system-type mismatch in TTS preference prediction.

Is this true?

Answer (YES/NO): NO